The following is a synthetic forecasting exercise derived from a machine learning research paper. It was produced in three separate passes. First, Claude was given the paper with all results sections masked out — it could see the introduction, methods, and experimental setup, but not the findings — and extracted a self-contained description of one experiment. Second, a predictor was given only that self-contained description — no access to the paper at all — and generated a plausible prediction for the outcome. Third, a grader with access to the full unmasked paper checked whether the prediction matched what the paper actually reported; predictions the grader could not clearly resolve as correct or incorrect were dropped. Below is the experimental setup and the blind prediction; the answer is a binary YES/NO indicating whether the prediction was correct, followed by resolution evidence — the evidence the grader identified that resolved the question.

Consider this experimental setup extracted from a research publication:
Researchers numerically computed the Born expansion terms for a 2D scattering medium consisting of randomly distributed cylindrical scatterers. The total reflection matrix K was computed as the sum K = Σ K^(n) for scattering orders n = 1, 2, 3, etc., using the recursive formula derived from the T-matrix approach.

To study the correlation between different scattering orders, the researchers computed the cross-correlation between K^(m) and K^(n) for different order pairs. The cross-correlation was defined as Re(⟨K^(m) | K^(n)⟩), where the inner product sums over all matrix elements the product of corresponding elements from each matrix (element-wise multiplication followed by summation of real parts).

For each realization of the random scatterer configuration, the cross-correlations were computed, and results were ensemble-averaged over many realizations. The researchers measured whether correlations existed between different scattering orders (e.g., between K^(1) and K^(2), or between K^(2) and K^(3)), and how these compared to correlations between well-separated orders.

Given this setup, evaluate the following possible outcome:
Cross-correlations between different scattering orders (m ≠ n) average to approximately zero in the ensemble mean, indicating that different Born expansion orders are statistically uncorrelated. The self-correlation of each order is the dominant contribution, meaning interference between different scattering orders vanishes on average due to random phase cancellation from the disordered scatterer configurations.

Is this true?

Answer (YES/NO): NO